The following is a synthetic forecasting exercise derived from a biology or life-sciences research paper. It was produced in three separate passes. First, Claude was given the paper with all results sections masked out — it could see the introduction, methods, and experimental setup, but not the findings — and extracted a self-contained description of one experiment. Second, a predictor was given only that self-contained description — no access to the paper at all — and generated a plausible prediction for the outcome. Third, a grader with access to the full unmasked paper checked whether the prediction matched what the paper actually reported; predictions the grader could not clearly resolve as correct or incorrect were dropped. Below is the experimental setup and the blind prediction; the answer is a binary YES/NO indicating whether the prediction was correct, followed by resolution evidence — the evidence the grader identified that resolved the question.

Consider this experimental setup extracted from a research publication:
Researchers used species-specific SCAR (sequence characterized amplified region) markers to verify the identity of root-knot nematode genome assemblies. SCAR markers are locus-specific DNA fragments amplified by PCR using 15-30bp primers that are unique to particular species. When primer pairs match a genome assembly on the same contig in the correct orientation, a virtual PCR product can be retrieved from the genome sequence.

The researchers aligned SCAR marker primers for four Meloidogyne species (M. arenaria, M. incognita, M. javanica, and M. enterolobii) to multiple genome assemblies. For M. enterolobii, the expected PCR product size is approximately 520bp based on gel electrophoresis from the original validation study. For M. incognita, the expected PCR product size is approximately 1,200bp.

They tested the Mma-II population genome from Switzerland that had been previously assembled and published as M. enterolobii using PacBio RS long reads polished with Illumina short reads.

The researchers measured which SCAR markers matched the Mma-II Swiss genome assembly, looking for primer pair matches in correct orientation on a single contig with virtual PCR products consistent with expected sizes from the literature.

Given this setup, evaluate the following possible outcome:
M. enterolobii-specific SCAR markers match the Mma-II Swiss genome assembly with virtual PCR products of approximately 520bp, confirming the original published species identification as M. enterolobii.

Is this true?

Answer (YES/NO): NO